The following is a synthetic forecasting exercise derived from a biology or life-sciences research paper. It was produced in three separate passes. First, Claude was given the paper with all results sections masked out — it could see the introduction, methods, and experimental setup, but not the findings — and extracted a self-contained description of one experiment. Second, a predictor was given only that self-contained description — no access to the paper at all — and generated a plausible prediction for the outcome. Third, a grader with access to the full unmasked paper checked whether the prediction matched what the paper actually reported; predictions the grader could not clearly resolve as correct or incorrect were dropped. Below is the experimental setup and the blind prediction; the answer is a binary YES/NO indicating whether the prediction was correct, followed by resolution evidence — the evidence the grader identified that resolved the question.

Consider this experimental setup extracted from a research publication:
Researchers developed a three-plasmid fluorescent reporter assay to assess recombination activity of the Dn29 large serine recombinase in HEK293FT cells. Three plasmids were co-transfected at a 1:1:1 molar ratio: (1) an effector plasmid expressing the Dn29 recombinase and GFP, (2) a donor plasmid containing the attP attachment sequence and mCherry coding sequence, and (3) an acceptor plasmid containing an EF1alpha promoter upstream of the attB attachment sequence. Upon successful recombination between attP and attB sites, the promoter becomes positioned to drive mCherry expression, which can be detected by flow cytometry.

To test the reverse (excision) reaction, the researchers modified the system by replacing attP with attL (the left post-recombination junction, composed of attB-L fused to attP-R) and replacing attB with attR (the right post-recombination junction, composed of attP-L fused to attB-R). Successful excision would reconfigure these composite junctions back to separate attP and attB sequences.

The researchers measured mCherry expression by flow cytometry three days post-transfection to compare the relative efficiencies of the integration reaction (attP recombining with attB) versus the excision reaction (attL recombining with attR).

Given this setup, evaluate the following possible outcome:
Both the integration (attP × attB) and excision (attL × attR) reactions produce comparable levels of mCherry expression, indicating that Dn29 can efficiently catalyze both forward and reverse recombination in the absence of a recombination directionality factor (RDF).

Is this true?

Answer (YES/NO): NO